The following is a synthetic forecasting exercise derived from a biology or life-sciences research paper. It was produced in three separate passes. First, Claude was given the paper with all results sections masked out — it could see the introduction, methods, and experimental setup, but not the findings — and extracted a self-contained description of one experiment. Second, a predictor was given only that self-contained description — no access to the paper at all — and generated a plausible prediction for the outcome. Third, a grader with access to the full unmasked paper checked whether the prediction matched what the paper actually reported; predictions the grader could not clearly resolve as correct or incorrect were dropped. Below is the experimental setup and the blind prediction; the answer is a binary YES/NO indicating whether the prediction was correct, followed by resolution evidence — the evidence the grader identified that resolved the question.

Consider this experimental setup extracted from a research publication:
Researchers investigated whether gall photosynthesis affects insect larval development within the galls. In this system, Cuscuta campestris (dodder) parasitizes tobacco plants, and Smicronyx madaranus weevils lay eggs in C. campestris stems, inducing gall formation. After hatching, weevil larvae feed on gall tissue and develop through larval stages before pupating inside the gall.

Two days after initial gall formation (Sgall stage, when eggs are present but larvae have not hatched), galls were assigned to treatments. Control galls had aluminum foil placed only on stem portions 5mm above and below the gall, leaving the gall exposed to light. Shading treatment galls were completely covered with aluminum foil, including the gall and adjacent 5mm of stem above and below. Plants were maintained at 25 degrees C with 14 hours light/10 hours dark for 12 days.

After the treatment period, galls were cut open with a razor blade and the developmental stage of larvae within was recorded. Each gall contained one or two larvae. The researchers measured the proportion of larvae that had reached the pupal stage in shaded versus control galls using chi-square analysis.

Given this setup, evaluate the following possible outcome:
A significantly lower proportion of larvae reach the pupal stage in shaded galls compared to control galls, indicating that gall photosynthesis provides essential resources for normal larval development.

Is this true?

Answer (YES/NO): YES